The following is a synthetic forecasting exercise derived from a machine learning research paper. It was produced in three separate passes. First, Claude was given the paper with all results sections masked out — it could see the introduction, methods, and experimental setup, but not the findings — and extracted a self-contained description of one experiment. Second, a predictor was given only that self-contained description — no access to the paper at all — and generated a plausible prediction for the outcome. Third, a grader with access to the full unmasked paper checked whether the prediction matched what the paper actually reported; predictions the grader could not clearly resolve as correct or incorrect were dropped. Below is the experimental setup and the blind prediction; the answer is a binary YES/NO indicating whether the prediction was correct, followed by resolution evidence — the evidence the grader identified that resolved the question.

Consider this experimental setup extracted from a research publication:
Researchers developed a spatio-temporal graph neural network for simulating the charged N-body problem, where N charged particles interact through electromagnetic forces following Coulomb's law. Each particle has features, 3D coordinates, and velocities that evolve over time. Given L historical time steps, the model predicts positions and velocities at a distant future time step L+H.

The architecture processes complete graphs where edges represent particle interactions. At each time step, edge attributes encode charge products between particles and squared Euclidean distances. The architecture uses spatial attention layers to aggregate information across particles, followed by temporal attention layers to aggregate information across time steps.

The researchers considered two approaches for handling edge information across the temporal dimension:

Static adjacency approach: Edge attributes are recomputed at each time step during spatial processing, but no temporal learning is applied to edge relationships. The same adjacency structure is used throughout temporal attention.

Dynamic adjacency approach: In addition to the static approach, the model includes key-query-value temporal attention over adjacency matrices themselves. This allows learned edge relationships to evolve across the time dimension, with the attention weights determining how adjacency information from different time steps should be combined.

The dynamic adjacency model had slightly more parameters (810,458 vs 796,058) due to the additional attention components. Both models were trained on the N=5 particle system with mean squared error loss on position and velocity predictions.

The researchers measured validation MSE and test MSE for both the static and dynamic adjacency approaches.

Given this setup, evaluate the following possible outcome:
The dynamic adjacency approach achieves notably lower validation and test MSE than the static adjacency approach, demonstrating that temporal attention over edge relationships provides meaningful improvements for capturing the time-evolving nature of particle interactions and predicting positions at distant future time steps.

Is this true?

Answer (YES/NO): NO